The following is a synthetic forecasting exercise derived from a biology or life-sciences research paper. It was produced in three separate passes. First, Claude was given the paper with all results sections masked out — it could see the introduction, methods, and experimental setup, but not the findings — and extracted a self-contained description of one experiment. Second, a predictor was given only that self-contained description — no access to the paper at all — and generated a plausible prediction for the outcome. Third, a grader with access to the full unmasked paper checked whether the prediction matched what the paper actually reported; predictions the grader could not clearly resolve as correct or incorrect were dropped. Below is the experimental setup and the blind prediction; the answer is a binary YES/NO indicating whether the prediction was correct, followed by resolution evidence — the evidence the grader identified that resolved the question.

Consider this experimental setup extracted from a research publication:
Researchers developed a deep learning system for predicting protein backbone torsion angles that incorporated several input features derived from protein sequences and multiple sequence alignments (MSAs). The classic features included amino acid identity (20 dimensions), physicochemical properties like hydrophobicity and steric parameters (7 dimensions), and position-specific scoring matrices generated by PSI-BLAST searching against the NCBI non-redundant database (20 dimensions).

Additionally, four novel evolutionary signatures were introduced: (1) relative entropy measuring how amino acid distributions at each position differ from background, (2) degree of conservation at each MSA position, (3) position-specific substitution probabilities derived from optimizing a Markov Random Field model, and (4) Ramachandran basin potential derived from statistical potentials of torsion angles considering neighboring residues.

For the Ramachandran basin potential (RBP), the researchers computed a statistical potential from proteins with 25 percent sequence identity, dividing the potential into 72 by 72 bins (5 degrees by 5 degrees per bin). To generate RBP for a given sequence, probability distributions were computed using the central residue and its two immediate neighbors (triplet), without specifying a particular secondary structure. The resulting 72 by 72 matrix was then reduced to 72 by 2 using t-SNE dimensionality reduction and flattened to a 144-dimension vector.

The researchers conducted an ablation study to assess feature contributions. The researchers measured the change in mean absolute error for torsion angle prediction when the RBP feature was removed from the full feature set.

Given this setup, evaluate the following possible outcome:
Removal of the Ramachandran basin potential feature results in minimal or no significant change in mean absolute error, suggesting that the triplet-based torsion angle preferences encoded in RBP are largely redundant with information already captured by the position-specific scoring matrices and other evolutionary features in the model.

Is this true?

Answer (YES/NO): NO